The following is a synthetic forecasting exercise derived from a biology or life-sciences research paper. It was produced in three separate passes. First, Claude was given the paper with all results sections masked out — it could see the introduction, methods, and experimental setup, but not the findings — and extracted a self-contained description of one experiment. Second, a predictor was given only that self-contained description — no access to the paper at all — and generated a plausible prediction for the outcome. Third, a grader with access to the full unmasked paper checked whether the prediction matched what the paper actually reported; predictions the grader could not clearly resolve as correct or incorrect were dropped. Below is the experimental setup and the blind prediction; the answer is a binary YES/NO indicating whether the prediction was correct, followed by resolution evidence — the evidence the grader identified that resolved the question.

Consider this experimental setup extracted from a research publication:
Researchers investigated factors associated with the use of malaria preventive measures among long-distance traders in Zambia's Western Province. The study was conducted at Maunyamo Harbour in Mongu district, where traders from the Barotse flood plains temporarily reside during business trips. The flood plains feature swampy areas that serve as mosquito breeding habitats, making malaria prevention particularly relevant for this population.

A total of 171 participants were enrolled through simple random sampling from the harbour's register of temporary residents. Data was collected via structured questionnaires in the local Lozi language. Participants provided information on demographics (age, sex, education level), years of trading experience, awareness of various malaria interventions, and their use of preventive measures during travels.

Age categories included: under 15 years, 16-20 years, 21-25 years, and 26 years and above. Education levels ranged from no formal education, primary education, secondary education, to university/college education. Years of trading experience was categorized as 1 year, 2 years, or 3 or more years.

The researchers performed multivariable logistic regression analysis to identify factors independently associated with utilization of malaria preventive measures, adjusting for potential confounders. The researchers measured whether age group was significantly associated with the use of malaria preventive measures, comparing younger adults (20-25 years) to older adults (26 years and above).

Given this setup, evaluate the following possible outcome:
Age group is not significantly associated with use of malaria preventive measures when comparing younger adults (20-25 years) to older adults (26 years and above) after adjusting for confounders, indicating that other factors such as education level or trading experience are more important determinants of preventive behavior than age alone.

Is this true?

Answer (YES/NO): NO